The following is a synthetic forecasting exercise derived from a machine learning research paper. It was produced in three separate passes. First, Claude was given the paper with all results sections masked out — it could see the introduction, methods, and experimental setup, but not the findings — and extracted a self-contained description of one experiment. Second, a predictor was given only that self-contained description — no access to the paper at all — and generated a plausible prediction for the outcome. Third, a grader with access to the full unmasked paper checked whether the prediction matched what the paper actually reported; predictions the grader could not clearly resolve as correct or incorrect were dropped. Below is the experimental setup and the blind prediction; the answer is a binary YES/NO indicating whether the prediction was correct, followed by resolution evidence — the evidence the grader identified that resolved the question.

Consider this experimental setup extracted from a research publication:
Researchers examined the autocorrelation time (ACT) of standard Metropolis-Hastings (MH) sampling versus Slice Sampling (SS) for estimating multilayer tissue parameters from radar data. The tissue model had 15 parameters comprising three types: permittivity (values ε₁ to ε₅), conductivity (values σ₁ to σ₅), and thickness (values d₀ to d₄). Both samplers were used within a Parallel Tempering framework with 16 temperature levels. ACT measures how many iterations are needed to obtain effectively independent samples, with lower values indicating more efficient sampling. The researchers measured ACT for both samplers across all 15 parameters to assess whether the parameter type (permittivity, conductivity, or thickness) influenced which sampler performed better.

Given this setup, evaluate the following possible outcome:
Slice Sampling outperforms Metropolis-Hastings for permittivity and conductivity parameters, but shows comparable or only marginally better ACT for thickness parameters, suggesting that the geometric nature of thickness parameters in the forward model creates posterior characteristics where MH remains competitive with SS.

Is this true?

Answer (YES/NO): NO